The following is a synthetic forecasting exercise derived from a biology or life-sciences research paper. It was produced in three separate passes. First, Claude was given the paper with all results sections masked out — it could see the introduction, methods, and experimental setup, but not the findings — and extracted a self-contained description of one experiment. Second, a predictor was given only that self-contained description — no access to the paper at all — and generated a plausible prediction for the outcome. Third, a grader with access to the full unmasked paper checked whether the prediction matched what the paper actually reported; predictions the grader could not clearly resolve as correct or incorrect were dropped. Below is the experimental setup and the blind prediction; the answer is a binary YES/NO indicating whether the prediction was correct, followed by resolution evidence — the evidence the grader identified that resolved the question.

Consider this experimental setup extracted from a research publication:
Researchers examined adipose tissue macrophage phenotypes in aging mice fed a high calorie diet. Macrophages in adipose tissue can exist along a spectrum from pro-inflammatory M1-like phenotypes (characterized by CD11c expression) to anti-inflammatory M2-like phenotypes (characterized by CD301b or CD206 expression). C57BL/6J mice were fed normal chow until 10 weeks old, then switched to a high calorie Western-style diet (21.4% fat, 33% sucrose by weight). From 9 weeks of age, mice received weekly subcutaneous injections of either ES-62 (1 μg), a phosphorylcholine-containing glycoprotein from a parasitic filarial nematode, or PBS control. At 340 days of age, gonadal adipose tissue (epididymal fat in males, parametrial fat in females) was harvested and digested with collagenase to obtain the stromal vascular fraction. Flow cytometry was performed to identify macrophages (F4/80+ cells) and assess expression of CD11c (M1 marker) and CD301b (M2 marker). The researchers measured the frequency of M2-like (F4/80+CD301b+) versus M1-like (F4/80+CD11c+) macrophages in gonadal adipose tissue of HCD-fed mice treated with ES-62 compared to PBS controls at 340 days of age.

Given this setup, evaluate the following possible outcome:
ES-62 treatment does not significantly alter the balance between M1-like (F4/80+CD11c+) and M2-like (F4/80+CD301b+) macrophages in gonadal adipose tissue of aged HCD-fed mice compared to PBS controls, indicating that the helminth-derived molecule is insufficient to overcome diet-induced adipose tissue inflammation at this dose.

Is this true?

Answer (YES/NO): YES